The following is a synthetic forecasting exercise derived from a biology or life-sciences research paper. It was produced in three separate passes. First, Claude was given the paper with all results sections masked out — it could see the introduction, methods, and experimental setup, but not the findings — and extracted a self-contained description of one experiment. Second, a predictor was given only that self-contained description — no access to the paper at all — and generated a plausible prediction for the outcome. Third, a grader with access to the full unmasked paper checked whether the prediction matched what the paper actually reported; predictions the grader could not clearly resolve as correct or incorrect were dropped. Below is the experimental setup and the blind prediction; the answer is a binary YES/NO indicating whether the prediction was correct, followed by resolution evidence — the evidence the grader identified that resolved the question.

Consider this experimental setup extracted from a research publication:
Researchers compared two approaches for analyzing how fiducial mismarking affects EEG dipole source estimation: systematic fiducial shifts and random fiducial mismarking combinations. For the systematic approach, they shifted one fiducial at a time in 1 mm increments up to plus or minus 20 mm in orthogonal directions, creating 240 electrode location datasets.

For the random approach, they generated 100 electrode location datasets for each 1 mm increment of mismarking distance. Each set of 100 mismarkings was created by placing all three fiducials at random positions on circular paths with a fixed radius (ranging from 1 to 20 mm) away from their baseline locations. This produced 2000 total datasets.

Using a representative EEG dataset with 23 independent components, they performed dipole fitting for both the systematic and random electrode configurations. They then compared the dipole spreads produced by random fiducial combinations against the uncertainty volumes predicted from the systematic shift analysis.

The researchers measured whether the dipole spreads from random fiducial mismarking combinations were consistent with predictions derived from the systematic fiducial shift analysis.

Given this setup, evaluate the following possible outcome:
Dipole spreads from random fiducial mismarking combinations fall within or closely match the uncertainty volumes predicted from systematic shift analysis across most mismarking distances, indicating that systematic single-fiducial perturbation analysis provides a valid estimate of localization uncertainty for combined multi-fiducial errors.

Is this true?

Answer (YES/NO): YES